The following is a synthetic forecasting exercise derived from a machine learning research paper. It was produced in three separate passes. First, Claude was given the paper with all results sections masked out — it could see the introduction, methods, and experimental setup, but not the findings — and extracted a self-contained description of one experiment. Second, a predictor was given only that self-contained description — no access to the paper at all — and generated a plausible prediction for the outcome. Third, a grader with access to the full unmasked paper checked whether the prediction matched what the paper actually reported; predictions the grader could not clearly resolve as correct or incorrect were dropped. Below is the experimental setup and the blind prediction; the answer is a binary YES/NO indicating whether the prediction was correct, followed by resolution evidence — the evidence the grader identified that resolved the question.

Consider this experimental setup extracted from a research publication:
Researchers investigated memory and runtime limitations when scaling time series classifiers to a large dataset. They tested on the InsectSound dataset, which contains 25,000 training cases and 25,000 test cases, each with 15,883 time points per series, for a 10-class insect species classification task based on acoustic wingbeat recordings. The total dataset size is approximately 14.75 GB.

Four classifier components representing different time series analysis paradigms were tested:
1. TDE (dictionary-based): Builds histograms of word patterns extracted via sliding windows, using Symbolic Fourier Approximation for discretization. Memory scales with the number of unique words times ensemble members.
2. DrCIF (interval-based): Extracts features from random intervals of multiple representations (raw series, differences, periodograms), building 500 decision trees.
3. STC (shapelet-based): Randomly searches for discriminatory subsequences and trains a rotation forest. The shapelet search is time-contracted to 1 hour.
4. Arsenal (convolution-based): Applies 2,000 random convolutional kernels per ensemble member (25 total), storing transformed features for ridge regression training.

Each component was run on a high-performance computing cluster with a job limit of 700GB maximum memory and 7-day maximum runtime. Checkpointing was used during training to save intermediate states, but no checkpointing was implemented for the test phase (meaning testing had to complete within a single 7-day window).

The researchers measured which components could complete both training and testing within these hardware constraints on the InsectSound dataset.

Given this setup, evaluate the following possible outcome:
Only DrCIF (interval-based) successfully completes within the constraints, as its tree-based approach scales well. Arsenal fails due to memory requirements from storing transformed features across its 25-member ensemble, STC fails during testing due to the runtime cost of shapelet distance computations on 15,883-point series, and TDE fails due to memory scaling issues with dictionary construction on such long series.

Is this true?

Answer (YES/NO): NO